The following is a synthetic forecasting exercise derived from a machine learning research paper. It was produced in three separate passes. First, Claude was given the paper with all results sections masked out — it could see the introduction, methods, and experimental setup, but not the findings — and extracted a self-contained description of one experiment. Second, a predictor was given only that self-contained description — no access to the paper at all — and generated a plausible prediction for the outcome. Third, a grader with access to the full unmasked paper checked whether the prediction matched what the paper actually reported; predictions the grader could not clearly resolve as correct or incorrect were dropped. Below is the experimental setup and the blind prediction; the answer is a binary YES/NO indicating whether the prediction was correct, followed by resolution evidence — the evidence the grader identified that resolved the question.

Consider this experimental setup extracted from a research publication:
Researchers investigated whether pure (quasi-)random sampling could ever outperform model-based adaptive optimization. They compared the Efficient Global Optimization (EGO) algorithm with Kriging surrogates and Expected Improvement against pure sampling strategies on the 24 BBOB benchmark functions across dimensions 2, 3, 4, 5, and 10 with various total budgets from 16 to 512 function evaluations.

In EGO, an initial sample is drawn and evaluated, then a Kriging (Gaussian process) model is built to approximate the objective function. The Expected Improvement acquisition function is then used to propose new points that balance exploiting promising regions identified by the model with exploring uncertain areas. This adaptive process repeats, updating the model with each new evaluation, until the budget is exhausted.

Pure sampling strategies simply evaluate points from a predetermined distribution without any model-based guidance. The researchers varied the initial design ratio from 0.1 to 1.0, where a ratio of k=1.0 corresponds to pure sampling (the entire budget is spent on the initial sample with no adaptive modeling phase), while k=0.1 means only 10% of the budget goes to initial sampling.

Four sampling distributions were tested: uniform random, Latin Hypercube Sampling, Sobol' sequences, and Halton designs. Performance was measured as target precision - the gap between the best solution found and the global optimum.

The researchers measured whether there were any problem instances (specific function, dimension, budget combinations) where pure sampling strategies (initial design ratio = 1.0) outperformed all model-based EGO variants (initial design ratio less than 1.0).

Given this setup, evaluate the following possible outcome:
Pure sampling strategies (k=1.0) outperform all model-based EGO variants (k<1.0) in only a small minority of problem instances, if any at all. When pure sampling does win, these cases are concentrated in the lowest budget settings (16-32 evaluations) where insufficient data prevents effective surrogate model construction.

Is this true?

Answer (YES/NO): NO